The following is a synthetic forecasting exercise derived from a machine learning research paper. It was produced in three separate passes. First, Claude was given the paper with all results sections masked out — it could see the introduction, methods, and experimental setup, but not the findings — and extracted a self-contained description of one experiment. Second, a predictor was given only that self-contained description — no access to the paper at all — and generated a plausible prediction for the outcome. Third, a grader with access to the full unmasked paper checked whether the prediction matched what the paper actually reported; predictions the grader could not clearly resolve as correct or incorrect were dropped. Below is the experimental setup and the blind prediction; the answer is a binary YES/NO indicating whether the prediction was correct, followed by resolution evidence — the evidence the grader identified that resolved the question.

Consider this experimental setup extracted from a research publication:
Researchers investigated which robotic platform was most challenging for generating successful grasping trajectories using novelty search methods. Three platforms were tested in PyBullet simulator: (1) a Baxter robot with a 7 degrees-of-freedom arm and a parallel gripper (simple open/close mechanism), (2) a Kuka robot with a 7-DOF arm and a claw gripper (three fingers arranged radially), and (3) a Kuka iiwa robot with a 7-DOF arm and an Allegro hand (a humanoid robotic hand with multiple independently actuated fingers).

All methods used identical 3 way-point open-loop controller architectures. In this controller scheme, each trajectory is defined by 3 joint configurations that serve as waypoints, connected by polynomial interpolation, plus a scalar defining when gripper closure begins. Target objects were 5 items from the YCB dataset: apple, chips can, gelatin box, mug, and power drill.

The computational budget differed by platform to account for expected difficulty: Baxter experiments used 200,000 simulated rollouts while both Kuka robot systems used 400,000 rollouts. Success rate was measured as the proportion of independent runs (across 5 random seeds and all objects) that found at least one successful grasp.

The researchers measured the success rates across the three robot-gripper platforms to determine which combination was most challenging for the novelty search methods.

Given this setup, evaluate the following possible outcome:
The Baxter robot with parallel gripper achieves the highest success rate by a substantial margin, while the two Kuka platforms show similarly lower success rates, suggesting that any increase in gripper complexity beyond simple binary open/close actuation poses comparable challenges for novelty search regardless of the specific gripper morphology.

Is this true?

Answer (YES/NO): NO